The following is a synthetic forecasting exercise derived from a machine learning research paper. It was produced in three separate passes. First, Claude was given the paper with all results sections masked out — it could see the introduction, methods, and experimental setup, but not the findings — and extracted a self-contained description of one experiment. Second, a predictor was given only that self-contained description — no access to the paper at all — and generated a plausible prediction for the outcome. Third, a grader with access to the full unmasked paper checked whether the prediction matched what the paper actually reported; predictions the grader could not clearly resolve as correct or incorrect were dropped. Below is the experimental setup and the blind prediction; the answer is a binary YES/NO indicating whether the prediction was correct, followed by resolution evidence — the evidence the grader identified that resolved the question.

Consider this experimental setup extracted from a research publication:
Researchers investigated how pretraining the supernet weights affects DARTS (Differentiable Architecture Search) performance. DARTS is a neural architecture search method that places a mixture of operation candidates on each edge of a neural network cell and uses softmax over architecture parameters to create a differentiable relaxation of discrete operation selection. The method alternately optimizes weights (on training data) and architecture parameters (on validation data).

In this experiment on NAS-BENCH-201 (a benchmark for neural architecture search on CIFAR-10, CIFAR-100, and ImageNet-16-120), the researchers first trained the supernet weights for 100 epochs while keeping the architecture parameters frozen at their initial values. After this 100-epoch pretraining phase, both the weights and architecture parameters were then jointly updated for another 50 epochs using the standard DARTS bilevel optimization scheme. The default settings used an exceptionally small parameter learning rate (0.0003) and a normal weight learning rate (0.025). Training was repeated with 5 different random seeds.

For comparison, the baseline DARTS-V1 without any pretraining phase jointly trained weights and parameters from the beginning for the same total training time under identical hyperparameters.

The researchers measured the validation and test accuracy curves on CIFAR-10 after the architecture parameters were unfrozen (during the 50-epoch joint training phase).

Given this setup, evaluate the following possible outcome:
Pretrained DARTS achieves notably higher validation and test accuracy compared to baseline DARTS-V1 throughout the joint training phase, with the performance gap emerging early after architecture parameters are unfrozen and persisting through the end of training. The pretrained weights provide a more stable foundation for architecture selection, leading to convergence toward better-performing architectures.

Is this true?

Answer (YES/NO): NO